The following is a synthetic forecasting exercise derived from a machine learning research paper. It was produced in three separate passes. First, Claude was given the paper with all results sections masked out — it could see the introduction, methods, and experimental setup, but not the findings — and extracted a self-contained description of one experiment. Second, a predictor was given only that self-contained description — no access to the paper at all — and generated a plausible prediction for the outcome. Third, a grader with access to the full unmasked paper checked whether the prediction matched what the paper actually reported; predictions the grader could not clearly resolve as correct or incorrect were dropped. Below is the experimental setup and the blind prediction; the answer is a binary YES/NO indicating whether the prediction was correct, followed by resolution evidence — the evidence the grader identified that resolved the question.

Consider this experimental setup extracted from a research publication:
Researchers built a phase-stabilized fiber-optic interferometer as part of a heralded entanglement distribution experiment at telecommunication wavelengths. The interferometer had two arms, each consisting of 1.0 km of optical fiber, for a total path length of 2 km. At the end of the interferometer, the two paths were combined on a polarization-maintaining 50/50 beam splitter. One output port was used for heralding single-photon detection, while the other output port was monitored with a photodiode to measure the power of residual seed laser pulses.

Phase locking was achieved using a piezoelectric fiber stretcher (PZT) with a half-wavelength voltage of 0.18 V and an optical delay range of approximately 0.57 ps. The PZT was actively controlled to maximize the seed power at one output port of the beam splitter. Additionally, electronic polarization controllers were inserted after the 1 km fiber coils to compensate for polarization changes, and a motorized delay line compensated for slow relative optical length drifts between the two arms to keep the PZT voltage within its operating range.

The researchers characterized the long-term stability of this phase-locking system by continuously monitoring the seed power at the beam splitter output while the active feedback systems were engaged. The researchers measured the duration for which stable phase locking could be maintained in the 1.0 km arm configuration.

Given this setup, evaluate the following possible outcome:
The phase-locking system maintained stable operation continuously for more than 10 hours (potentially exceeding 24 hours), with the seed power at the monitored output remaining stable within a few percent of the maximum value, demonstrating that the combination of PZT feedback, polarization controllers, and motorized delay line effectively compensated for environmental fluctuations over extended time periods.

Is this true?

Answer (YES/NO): NO